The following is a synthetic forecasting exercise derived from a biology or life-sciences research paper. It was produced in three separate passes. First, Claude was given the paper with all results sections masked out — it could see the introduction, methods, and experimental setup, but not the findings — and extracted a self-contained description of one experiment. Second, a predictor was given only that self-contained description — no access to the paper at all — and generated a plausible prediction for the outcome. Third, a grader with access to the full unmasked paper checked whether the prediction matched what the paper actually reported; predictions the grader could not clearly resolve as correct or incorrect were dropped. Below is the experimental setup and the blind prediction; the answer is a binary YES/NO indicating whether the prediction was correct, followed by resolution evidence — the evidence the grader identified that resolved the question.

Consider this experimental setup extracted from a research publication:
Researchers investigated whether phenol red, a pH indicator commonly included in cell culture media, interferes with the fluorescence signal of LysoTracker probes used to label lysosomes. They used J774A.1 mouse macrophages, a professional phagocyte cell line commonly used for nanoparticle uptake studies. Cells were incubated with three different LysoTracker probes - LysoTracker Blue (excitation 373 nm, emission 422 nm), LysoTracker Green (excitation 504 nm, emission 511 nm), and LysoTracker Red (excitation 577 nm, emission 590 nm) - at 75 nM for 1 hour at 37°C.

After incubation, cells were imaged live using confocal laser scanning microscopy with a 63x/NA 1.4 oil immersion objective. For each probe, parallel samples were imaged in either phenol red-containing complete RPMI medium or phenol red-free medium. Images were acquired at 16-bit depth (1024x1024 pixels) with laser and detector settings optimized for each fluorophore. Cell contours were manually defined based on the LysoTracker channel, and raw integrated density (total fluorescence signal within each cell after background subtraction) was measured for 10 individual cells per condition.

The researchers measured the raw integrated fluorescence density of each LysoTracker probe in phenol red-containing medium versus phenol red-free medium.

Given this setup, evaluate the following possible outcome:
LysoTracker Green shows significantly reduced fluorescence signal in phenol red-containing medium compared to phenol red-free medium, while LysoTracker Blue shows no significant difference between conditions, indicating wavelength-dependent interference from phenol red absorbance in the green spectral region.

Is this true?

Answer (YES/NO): NO